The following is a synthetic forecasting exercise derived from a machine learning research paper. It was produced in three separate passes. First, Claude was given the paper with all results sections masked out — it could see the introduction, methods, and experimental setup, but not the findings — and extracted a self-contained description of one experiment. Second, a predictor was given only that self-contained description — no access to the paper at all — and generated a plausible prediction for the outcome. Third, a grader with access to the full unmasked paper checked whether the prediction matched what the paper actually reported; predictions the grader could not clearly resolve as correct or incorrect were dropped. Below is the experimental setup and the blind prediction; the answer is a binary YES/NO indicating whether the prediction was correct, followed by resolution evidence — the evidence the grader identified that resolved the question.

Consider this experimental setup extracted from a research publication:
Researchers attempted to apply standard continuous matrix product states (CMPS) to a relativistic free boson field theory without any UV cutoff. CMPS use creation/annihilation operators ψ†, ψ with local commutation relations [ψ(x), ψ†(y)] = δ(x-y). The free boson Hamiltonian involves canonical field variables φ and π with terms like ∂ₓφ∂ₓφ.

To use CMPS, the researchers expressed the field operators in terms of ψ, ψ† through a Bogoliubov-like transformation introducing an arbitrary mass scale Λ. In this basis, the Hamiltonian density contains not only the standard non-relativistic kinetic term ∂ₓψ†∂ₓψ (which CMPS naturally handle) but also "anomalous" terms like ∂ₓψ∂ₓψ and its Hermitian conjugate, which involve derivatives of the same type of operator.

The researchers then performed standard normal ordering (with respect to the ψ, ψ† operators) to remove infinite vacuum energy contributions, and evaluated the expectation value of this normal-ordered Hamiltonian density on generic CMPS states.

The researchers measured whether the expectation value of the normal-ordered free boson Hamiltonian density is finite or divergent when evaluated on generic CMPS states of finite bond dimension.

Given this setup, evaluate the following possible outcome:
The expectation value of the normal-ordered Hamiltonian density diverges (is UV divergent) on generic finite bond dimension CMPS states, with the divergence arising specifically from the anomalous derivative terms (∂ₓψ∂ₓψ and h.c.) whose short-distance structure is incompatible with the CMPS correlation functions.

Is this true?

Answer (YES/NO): YES